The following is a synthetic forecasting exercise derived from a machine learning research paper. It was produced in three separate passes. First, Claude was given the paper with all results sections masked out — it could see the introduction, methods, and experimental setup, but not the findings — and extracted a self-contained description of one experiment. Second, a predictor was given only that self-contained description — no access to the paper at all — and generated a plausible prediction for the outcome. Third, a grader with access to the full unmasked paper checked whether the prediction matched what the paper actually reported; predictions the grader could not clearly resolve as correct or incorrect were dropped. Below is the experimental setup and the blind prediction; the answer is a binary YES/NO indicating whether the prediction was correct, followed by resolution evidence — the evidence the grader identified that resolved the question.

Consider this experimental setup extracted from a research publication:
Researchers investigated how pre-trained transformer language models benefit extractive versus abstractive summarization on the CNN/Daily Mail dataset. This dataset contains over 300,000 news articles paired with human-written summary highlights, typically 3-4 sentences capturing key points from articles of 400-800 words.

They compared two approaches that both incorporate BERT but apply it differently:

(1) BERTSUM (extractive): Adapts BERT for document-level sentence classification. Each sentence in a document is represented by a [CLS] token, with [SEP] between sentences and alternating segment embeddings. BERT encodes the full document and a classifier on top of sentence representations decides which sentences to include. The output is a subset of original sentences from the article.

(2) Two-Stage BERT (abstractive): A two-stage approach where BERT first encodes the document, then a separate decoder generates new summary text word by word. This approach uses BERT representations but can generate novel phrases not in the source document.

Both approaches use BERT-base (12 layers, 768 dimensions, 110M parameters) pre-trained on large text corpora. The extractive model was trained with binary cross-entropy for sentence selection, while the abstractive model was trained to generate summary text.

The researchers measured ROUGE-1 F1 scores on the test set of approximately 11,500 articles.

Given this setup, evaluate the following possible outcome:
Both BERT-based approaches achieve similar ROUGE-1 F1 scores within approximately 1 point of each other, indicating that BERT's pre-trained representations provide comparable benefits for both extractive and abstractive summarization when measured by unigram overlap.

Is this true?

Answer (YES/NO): NO